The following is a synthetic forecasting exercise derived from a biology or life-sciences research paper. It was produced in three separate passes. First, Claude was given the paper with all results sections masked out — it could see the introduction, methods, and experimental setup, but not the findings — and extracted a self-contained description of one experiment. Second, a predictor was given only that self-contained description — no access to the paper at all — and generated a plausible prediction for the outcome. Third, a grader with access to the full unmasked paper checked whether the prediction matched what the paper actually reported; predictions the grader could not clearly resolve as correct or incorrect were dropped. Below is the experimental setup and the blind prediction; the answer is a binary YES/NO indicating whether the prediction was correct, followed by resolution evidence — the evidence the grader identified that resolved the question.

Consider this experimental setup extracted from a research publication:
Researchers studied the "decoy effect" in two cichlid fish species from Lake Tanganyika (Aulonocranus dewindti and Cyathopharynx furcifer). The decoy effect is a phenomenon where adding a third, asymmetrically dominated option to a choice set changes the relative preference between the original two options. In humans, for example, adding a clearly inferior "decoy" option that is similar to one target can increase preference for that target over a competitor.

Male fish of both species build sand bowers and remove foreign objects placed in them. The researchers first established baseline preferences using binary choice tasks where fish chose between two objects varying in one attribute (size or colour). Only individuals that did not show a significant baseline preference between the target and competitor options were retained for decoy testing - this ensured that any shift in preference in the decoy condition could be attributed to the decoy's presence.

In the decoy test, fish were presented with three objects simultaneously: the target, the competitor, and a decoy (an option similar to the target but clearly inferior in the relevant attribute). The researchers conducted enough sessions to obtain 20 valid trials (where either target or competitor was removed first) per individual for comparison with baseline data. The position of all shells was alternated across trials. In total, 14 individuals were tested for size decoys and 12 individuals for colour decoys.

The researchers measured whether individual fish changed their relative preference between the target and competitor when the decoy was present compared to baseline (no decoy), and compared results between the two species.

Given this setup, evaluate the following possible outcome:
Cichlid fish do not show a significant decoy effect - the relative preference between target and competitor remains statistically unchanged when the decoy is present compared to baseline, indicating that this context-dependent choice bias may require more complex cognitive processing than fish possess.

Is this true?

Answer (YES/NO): NO